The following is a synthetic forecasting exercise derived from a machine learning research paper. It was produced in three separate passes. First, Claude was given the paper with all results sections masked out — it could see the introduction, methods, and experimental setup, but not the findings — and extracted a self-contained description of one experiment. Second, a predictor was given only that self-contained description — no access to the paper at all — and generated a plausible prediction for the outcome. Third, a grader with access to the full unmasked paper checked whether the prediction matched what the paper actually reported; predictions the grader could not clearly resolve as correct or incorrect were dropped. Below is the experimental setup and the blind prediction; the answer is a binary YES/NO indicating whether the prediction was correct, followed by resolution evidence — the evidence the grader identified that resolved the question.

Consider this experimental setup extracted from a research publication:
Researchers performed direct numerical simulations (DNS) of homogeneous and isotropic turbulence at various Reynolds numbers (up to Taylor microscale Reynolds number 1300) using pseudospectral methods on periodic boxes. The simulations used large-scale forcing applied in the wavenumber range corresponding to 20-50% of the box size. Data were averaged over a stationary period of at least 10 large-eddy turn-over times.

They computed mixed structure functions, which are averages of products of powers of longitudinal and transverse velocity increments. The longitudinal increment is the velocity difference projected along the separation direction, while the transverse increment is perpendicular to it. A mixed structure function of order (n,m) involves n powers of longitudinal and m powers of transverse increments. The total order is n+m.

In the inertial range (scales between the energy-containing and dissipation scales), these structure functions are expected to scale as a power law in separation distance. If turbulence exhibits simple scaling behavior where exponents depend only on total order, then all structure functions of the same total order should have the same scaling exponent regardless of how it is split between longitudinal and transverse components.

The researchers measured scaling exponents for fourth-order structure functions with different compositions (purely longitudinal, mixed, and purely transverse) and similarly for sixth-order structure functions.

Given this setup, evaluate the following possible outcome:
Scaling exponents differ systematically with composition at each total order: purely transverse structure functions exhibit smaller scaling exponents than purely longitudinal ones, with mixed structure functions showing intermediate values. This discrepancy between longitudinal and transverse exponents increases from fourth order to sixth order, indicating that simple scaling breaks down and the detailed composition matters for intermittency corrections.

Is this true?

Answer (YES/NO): NO